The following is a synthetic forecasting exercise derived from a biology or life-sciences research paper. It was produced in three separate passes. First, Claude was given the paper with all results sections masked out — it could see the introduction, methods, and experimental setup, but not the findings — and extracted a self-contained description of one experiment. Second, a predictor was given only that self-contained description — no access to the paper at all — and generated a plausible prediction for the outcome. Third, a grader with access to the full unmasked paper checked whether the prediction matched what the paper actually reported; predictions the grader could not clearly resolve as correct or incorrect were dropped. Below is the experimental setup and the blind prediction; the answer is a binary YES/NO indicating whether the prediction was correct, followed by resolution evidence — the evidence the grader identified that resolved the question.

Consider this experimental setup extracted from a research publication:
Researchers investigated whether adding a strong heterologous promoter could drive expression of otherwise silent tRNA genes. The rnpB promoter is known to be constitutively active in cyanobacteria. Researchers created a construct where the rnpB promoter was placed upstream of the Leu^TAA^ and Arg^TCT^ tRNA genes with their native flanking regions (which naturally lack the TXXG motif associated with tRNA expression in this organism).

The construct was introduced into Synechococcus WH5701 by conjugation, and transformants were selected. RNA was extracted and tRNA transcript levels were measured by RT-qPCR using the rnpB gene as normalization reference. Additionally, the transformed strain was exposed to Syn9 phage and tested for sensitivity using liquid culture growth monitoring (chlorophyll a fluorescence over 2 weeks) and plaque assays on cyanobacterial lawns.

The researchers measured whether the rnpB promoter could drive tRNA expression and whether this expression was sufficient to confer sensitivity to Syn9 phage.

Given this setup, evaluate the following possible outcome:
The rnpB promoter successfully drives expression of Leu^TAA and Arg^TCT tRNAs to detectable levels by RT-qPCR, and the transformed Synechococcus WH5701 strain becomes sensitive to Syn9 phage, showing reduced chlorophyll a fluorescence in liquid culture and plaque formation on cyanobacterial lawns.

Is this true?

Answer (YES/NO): YES